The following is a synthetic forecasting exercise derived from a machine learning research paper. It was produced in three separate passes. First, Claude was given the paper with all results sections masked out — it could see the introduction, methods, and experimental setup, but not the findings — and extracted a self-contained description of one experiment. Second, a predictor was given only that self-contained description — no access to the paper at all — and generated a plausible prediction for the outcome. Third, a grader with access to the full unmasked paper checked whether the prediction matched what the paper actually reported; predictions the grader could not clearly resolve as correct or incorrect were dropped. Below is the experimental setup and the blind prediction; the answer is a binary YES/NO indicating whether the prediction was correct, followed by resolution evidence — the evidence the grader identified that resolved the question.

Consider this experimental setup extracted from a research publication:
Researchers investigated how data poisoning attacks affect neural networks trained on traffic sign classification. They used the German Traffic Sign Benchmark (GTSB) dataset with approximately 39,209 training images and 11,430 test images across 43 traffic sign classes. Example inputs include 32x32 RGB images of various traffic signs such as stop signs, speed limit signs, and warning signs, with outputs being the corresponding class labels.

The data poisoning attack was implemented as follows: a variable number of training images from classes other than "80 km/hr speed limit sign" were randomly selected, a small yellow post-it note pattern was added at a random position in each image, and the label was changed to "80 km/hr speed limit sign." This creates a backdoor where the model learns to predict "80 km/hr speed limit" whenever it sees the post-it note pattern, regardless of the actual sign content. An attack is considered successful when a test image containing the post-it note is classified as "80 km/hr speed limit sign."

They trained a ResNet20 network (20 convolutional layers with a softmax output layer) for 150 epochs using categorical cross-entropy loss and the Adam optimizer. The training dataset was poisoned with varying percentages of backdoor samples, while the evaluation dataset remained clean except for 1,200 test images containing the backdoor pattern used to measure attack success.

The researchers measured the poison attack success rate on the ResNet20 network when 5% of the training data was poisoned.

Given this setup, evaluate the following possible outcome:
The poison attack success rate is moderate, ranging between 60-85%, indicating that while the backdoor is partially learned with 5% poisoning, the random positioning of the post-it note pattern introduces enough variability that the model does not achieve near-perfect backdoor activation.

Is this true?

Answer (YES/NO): NO